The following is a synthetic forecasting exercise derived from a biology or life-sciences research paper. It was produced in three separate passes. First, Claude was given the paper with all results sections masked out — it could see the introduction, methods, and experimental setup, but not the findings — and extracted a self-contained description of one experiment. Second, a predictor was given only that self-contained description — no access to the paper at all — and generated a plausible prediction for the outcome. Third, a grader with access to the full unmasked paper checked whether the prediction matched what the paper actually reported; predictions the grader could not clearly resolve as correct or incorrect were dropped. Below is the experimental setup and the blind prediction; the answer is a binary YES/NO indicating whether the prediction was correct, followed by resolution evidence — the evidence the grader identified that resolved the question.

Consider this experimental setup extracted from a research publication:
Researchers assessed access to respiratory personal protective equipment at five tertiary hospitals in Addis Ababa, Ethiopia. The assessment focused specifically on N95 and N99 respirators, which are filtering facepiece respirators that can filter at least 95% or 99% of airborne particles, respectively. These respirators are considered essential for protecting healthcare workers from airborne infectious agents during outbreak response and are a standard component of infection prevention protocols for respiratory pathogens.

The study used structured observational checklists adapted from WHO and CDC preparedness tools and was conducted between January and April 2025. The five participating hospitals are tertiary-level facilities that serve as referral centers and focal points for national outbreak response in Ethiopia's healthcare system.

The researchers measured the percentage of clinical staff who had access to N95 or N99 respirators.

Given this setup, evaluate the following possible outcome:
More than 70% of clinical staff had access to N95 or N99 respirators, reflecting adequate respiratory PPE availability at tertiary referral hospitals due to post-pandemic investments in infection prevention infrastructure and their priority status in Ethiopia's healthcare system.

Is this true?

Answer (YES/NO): NO